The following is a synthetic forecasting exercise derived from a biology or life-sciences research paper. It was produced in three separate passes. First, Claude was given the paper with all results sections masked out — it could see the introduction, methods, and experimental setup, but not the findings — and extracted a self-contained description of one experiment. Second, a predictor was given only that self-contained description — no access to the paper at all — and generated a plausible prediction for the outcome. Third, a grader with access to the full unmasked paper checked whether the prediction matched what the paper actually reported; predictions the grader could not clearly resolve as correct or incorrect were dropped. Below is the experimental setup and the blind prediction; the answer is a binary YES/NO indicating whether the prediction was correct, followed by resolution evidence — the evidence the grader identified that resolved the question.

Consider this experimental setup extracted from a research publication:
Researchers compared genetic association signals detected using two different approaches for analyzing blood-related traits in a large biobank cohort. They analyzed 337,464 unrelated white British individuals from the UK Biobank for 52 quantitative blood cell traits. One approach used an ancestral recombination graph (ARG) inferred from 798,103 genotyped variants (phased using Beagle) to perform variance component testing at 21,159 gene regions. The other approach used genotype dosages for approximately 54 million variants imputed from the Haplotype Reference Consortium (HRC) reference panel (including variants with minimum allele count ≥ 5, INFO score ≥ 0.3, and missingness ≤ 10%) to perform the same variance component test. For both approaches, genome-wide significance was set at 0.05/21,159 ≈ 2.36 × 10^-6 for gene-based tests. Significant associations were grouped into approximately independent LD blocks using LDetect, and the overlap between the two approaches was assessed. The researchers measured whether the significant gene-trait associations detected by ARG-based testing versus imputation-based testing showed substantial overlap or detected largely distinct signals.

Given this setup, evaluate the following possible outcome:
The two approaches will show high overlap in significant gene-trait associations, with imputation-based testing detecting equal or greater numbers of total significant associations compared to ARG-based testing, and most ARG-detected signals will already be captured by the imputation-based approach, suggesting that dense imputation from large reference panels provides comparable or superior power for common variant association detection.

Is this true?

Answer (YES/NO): NO